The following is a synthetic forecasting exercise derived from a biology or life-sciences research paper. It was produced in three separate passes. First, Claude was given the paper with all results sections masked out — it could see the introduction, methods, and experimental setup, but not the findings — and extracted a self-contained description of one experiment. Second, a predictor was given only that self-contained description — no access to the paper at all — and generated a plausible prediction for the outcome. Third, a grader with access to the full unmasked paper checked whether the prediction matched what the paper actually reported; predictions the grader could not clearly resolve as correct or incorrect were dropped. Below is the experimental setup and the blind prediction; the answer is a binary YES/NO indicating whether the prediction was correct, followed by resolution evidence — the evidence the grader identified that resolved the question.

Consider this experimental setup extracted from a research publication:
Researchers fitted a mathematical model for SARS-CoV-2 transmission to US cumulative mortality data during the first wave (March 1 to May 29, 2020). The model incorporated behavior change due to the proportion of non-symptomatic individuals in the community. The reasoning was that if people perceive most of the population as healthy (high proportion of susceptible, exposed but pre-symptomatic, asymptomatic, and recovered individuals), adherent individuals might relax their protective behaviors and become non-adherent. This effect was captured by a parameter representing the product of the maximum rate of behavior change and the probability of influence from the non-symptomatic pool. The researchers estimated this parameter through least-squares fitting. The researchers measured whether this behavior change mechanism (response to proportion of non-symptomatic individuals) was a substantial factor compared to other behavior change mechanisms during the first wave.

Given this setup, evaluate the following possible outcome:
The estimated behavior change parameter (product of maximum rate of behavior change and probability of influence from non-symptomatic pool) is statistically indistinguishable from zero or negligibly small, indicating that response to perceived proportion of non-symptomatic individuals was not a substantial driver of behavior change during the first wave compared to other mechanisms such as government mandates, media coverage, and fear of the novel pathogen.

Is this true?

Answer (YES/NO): YES